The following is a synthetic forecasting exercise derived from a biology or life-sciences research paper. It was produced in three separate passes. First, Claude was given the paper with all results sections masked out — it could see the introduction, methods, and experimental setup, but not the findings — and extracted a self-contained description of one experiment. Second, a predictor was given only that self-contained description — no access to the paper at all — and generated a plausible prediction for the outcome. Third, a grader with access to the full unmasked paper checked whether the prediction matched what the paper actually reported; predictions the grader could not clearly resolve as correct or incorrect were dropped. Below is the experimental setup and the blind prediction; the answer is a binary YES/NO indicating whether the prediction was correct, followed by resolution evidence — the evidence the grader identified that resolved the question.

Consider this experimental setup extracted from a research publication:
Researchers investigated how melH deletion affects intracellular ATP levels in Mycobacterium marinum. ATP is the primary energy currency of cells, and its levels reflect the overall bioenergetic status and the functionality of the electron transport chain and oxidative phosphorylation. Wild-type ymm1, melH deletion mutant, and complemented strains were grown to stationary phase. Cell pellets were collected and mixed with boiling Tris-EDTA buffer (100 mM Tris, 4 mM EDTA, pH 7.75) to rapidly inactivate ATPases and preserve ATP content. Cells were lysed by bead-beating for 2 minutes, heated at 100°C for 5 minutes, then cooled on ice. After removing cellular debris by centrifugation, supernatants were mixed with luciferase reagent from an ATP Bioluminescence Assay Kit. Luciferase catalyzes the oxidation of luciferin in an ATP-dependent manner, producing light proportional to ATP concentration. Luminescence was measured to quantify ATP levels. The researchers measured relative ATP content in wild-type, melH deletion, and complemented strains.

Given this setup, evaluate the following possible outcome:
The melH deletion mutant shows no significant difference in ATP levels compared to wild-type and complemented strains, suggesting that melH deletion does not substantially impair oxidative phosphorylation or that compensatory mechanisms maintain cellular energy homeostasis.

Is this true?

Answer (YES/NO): NO